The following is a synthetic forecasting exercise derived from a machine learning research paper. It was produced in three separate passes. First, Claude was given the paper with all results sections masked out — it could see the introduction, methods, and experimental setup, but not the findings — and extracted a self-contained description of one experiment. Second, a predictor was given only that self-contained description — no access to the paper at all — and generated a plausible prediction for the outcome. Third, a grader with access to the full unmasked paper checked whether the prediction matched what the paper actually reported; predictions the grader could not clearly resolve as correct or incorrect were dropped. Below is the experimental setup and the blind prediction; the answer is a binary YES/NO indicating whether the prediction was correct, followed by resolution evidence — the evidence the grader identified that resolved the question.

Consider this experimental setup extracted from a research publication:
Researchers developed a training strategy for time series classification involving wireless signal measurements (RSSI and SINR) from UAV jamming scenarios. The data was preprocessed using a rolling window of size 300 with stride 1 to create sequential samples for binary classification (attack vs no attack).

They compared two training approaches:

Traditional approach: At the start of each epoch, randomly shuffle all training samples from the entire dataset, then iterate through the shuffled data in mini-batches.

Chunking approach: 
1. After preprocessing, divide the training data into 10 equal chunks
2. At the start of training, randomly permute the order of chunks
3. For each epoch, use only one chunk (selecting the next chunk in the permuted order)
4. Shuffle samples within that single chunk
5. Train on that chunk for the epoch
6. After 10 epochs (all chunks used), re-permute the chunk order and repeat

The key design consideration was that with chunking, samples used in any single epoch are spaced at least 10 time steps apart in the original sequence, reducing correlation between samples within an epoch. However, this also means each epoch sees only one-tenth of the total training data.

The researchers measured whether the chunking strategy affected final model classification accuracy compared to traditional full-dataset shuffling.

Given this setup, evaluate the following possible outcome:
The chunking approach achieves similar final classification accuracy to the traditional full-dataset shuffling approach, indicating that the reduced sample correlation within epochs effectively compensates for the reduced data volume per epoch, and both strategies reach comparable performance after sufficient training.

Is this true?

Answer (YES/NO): NO